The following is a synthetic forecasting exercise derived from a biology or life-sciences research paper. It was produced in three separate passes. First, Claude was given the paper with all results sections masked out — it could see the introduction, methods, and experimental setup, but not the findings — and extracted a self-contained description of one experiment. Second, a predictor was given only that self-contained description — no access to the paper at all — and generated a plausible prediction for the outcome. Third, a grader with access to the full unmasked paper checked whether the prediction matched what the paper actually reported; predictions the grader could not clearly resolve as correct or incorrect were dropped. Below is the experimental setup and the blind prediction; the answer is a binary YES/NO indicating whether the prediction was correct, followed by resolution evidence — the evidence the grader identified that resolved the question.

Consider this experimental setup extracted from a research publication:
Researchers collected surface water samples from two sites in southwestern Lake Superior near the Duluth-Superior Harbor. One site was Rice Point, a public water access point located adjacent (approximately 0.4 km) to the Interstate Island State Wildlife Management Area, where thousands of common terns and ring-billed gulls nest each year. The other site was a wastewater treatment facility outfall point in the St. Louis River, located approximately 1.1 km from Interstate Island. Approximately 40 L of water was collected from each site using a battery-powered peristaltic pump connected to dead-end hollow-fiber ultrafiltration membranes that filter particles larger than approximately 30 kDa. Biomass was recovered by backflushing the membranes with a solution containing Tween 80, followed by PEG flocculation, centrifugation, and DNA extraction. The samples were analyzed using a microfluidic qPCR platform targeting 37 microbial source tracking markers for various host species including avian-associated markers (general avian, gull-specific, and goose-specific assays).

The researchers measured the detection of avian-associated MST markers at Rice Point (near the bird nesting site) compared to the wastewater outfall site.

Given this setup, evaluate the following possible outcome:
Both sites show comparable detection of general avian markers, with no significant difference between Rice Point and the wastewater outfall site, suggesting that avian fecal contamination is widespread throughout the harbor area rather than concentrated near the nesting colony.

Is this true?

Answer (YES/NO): NO